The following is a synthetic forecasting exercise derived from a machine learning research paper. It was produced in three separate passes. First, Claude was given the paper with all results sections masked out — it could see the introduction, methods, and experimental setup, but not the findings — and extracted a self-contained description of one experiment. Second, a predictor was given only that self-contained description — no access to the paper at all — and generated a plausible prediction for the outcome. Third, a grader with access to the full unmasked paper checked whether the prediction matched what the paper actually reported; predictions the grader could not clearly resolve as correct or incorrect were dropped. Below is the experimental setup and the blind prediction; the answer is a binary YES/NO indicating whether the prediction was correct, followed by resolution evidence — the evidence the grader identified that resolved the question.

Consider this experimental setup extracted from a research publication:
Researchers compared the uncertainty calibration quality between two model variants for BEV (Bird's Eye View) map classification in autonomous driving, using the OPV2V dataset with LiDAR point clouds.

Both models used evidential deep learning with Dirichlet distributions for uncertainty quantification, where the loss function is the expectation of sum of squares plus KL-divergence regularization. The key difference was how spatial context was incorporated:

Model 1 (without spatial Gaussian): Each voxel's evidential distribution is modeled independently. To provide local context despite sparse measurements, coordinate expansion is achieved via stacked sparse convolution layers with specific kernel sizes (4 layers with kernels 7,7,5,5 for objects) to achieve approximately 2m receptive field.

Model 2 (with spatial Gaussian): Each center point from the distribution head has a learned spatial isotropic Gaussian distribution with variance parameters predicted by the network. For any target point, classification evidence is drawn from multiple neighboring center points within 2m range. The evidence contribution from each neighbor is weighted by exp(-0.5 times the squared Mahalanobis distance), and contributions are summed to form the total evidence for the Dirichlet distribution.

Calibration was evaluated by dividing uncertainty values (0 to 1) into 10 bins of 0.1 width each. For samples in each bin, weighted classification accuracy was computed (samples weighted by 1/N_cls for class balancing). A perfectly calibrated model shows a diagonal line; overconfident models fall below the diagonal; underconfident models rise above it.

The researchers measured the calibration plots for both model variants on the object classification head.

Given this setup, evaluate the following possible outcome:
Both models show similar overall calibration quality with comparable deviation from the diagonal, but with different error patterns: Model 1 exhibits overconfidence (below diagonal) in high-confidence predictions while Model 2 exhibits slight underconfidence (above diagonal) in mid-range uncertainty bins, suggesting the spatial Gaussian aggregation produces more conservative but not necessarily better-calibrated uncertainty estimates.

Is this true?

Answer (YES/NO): NO